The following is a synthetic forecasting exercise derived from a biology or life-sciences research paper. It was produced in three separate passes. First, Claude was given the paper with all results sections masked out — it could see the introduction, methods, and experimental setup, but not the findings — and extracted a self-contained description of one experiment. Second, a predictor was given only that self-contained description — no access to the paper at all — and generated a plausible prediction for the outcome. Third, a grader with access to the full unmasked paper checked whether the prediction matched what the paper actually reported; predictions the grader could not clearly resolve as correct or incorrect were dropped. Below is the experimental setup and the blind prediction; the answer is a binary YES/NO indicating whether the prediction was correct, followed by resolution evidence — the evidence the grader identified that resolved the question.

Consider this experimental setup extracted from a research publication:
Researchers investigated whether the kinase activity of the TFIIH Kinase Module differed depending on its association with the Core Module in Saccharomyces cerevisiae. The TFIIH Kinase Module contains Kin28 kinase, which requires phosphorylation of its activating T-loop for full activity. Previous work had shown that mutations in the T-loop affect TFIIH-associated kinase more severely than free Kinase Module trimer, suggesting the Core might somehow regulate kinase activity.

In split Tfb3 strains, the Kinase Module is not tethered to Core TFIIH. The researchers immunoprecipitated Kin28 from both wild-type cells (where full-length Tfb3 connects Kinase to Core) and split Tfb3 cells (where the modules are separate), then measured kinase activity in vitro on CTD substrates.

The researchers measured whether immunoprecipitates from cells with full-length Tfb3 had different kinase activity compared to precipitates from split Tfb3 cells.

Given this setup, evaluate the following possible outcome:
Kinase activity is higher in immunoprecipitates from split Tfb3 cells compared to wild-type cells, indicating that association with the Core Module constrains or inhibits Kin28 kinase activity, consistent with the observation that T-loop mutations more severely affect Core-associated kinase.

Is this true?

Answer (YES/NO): NO